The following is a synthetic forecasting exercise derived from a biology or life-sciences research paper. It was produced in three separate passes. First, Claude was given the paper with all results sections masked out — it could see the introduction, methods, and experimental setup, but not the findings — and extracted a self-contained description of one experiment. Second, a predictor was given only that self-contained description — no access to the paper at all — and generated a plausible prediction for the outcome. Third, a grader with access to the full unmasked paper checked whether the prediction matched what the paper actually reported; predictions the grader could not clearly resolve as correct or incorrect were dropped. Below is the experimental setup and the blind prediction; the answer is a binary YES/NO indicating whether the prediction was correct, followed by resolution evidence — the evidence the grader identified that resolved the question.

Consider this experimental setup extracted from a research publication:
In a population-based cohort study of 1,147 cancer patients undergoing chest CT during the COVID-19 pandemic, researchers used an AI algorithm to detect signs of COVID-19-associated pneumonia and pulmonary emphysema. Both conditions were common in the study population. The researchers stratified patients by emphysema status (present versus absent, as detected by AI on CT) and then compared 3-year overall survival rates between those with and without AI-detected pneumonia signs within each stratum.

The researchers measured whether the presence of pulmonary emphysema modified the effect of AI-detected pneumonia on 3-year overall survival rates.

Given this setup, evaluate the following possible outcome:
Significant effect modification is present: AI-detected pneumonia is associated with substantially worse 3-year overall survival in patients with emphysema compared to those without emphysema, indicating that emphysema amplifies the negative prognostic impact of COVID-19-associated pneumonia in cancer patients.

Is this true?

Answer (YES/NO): NO